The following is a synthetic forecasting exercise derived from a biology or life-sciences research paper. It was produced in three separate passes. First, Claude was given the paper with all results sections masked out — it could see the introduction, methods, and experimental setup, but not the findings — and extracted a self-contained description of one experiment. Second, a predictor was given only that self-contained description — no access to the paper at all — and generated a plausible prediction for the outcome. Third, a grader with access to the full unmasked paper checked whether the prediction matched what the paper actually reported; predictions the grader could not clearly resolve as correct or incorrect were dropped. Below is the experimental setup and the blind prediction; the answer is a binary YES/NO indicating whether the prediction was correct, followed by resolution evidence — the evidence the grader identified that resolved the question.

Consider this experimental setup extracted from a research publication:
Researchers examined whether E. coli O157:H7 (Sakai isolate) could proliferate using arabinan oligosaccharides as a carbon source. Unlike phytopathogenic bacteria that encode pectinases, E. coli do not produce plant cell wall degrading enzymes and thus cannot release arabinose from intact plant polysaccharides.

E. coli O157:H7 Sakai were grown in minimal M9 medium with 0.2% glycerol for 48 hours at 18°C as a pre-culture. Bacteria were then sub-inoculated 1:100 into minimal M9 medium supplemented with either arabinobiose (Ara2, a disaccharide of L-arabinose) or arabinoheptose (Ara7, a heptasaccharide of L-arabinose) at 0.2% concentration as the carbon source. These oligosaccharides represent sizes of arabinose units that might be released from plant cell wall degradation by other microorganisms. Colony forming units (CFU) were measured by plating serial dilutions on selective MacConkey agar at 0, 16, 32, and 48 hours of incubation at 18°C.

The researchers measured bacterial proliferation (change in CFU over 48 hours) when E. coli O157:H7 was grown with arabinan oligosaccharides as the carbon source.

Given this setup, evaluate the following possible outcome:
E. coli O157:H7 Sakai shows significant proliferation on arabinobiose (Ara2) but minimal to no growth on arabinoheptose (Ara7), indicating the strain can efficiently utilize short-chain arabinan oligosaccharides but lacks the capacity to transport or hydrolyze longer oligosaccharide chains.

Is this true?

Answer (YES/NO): NO